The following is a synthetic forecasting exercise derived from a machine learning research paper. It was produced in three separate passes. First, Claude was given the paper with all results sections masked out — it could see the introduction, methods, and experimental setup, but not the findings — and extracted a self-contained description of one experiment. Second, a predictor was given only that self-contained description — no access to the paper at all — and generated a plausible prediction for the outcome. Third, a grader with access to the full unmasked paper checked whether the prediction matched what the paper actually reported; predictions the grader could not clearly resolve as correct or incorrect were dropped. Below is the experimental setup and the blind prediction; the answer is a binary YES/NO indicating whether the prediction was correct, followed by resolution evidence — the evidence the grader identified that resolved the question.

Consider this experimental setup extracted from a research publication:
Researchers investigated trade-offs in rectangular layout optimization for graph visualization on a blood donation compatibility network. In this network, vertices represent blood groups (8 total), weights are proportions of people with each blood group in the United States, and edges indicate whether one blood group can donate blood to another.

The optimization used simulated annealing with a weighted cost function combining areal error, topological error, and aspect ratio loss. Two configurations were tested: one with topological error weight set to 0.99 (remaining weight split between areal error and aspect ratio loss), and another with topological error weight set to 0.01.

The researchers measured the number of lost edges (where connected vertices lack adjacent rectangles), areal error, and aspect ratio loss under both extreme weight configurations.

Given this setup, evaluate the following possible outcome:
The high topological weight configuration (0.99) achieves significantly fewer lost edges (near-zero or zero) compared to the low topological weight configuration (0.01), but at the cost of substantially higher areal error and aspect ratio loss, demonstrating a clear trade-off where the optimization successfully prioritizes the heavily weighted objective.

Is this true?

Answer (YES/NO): NO